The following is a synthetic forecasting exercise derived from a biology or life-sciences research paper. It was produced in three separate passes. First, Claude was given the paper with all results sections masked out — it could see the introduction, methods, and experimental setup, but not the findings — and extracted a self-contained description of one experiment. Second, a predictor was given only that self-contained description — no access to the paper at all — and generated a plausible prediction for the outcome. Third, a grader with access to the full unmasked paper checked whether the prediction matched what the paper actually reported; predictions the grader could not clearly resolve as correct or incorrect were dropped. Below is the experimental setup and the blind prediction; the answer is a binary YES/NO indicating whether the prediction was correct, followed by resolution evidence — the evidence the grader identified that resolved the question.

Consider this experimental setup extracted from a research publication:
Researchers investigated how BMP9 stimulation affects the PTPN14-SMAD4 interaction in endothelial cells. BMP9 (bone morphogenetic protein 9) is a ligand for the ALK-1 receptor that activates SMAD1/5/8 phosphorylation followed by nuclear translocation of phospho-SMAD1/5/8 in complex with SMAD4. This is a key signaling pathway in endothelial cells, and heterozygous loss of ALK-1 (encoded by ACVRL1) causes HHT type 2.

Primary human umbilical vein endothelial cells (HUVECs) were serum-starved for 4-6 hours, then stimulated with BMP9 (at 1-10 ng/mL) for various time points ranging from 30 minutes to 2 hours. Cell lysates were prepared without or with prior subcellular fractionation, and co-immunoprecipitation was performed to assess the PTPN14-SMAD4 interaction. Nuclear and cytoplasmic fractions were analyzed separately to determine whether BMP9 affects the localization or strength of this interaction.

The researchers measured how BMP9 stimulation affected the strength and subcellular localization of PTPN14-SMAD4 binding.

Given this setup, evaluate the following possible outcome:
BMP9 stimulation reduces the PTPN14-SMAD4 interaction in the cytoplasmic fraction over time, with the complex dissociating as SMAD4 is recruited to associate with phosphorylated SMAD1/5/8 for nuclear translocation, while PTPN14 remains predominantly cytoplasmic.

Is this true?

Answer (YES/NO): NO